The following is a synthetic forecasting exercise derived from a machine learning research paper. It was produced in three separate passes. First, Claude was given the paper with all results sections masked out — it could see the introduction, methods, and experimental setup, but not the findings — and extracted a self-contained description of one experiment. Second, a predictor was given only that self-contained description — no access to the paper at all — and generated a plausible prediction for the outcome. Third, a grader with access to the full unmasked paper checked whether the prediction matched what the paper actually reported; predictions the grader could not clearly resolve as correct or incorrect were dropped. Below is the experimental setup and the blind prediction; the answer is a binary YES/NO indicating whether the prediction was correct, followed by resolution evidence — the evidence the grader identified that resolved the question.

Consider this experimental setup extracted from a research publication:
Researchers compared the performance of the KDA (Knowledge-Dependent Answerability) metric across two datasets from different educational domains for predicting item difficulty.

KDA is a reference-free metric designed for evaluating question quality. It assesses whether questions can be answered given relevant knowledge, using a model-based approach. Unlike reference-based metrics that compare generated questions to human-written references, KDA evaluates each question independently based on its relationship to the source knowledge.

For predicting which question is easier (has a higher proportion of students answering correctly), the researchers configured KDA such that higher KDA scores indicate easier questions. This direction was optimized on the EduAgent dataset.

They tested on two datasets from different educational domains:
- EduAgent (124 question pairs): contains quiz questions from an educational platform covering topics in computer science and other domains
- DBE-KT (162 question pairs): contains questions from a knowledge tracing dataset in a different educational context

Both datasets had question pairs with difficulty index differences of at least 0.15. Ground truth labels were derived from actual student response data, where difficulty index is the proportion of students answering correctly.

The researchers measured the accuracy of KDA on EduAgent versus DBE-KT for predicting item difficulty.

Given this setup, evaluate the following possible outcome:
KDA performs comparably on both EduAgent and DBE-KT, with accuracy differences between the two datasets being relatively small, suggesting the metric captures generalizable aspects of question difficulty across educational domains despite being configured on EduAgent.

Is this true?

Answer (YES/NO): NO